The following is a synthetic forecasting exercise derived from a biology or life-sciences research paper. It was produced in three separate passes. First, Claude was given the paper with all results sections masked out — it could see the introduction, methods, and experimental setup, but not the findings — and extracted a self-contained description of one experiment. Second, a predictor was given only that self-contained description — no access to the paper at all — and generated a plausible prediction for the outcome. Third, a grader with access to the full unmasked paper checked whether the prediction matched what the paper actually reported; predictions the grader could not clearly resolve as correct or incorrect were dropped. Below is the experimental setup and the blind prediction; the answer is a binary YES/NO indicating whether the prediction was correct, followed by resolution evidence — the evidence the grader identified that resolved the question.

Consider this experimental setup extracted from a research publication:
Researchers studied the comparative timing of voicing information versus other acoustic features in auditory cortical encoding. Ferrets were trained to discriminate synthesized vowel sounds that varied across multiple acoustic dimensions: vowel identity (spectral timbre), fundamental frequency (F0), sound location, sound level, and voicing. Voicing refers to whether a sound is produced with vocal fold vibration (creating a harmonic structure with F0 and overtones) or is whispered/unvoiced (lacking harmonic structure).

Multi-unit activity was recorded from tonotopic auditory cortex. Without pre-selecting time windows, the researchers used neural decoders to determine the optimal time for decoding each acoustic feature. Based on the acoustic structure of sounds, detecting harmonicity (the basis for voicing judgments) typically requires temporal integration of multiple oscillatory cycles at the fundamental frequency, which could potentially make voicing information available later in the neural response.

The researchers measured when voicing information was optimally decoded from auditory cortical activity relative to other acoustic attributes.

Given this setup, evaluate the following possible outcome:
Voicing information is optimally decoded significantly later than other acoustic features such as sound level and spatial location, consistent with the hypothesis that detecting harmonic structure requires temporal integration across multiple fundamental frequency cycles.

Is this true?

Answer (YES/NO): NO